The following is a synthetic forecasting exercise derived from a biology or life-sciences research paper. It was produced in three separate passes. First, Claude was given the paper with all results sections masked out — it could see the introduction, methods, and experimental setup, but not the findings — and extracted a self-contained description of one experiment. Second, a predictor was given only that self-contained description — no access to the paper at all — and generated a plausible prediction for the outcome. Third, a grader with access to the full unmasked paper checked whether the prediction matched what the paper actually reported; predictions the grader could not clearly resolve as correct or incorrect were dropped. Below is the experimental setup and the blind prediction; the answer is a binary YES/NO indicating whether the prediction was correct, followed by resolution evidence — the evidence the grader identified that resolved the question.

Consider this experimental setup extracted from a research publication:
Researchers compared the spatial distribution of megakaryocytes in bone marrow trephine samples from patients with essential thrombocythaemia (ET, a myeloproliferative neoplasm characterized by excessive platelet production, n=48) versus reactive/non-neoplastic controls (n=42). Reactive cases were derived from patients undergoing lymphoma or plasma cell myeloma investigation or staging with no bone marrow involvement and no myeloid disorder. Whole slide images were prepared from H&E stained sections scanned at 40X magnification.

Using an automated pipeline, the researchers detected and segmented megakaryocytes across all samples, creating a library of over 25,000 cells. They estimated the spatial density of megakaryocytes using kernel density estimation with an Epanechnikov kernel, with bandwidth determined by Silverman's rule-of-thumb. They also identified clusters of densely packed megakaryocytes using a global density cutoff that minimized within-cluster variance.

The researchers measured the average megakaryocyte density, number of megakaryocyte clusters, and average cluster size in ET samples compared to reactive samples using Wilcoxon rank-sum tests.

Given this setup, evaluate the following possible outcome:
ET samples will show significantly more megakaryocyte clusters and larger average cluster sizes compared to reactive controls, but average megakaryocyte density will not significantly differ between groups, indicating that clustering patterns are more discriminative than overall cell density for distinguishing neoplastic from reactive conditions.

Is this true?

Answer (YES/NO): NO